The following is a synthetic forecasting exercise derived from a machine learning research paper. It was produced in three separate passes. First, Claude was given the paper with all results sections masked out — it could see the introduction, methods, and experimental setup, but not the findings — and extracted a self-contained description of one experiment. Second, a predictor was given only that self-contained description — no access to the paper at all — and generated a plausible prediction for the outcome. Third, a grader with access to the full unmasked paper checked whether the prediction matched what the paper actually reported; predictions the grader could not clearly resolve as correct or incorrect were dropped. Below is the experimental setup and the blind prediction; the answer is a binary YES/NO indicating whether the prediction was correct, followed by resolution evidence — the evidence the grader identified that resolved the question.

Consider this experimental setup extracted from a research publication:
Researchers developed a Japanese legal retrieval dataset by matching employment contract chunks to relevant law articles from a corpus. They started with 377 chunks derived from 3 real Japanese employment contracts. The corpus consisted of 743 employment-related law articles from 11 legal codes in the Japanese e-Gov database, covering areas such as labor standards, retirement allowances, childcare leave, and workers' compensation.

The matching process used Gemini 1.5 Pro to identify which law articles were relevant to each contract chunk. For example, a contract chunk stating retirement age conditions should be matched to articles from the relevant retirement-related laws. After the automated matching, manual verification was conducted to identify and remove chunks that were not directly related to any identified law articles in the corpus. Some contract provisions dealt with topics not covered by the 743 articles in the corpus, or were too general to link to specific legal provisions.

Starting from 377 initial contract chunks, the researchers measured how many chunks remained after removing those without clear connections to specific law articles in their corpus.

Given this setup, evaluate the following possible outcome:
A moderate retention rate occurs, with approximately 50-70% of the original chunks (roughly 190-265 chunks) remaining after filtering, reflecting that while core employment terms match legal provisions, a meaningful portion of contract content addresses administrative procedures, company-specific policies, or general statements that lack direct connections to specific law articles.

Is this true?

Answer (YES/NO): NO